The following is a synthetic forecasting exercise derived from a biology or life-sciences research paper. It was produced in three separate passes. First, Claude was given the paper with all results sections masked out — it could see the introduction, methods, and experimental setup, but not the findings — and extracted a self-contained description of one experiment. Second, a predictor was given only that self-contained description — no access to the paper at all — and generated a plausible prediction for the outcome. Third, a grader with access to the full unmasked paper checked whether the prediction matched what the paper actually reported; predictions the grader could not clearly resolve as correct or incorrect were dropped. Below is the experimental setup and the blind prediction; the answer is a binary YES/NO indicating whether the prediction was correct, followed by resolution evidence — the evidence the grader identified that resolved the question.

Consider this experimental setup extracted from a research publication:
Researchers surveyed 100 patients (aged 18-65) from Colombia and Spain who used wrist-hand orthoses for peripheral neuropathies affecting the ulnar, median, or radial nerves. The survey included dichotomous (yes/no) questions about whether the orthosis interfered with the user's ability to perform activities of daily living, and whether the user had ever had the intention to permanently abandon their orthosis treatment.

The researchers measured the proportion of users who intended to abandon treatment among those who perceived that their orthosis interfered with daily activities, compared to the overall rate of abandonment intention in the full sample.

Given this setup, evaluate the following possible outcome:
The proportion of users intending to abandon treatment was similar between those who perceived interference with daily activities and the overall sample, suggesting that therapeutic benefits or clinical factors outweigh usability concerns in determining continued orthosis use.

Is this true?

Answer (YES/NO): NO